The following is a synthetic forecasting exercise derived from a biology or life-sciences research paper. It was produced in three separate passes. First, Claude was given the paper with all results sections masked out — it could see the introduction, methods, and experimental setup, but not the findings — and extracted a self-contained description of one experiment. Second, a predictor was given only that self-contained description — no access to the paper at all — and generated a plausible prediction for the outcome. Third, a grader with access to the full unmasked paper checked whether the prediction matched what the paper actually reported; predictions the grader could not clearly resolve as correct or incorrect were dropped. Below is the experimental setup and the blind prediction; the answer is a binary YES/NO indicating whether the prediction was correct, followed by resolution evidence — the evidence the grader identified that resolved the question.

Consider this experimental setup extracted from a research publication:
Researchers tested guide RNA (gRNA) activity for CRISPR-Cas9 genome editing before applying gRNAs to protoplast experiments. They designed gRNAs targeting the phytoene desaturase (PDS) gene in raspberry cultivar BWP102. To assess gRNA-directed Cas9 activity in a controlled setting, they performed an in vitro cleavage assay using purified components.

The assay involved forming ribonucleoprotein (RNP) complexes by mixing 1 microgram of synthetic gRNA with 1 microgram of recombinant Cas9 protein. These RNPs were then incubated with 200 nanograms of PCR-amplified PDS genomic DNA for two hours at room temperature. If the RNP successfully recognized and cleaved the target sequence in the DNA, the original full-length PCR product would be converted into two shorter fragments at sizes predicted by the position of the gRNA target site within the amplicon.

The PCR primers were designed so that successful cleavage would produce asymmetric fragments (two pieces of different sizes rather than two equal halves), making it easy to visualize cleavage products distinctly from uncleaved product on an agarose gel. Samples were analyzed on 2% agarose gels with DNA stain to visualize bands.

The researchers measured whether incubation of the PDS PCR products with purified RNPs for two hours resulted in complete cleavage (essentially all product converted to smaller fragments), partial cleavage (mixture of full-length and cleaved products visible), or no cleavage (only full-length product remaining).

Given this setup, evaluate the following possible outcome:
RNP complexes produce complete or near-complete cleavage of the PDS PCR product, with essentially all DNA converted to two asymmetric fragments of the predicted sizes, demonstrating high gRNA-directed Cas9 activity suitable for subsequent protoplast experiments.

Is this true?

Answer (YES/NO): YES